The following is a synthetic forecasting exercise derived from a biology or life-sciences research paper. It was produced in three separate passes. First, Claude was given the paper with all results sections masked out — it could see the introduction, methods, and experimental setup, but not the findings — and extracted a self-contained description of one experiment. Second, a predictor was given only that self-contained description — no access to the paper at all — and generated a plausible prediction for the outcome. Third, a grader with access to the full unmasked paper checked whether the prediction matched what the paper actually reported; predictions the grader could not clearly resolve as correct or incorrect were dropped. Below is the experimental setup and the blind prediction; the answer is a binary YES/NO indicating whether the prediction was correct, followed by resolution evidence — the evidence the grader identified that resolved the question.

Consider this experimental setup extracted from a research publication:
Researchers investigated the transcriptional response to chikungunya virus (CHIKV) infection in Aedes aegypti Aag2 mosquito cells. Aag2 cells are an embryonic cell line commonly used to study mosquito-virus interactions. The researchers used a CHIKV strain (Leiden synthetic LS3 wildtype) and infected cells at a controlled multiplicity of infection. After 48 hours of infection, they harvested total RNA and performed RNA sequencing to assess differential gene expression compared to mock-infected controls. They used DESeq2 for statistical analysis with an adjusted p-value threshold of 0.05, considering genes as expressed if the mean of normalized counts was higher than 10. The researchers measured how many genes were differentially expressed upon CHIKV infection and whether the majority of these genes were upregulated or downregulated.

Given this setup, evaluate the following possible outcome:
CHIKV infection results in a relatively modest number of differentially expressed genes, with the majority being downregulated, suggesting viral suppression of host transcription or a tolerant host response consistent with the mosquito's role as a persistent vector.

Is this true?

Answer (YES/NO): YES